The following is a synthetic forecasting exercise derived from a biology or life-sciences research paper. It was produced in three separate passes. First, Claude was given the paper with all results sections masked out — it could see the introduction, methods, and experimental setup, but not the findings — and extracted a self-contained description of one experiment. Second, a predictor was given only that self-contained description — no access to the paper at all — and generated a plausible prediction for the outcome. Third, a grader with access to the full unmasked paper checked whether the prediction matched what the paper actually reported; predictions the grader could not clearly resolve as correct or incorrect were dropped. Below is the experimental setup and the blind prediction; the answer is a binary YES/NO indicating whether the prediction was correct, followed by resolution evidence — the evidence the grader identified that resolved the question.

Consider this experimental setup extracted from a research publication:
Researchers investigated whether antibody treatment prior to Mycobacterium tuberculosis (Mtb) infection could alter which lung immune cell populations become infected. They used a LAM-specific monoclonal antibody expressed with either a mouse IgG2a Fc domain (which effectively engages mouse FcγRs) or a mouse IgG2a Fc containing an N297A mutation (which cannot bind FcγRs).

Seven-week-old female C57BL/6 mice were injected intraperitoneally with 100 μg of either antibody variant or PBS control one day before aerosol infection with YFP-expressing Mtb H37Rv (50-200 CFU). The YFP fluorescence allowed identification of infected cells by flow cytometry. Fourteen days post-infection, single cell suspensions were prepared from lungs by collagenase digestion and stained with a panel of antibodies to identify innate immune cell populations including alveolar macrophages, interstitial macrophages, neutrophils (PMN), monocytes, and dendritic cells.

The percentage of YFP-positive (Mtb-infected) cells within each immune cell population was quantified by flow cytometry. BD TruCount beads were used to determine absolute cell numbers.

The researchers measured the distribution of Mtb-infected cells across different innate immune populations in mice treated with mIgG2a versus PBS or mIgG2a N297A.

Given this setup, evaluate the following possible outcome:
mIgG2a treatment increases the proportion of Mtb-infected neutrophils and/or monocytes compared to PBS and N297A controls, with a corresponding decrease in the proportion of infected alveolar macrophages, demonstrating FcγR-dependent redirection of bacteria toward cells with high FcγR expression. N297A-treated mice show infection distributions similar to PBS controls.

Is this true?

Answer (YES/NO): NO